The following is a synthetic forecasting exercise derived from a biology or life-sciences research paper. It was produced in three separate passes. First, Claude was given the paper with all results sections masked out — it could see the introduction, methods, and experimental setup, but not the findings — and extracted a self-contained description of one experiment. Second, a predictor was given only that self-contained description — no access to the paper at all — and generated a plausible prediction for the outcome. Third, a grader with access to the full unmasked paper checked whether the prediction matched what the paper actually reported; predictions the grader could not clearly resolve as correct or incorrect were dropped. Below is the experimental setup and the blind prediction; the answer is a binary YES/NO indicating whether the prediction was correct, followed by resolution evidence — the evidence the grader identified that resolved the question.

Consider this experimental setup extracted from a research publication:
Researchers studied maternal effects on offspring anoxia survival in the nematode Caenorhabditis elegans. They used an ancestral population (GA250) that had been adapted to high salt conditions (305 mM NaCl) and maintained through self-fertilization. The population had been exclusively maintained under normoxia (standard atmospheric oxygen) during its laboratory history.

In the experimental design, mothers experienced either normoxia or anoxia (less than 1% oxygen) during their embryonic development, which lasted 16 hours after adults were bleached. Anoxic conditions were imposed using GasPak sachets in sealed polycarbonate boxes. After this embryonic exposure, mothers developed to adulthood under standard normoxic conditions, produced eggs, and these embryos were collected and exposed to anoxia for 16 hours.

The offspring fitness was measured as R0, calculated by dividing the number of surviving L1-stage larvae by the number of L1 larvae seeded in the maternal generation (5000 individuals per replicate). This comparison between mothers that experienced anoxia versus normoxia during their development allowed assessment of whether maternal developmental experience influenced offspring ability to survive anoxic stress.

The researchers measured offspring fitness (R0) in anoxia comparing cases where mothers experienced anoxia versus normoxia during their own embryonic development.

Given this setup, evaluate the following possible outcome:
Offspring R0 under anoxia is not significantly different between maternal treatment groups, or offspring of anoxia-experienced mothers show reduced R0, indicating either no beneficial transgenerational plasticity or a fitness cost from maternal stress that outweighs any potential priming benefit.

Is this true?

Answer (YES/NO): YES